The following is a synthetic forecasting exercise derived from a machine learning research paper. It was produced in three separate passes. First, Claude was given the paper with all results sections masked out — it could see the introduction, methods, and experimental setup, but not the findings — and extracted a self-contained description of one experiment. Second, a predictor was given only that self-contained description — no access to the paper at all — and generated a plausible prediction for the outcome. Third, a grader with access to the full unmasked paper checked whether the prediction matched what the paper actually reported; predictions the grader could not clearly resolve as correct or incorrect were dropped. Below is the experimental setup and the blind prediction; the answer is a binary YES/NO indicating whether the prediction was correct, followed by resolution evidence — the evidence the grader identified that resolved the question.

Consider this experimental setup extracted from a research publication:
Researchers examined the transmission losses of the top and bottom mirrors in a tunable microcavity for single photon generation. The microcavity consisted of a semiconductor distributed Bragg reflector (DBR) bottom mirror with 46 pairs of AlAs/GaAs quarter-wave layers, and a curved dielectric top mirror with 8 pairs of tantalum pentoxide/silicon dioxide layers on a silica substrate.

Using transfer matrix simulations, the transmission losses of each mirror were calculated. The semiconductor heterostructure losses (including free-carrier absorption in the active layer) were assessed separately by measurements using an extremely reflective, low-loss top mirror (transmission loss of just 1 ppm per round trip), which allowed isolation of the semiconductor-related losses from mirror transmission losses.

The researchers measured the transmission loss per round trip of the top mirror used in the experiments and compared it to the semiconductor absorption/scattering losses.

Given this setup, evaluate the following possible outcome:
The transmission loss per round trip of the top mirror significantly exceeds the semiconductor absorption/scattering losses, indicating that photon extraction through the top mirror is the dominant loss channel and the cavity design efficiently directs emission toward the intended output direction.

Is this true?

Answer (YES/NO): YES